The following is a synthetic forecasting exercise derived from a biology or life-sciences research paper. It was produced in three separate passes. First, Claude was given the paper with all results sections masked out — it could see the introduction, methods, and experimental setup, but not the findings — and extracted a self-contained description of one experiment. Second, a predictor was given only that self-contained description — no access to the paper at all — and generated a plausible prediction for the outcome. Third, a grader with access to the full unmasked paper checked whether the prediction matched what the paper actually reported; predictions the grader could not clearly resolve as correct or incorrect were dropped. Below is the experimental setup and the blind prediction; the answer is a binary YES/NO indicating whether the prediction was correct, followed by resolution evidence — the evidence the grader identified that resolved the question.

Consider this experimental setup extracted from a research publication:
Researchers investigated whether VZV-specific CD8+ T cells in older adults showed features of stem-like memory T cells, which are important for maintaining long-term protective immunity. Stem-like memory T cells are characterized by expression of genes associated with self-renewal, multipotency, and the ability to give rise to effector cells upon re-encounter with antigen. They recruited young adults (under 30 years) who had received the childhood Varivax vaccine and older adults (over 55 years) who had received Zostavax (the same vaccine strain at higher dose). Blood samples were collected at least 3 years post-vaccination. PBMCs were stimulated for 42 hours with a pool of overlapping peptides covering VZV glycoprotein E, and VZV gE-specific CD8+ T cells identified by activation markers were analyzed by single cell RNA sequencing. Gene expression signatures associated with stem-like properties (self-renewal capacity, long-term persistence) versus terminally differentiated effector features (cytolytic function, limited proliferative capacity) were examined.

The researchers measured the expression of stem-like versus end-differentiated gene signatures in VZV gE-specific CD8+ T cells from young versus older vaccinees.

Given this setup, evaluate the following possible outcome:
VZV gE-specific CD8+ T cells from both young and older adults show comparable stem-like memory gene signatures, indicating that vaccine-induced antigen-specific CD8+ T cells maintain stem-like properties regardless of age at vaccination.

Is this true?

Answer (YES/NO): NO